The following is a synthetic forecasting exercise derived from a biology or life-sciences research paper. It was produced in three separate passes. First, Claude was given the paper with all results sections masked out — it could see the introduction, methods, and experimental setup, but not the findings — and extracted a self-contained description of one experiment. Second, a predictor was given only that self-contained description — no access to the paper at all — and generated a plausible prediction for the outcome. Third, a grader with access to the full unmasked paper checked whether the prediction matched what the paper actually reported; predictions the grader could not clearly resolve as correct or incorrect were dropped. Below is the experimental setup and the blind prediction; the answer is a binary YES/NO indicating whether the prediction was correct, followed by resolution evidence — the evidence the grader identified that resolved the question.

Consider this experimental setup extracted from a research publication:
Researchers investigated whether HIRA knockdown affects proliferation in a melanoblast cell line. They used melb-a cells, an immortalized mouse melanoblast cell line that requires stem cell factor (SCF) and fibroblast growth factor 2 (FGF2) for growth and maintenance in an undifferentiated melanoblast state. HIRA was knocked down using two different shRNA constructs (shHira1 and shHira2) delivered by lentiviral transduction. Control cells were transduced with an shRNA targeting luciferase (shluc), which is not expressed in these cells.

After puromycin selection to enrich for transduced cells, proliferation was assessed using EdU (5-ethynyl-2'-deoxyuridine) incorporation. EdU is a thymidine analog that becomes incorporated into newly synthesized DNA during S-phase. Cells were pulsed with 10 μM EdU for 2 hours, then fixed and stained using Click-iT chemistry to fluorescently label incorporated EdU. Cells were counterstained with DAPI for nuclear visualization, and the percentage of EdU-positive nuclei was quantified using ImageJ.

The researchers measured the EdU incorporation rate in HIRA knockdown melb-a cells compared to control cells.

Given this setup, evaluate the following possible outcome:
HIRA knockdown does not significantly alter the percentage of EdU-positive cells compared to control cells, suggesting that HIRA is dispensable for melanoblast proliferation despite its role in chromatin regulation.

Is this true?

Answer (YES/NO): YES